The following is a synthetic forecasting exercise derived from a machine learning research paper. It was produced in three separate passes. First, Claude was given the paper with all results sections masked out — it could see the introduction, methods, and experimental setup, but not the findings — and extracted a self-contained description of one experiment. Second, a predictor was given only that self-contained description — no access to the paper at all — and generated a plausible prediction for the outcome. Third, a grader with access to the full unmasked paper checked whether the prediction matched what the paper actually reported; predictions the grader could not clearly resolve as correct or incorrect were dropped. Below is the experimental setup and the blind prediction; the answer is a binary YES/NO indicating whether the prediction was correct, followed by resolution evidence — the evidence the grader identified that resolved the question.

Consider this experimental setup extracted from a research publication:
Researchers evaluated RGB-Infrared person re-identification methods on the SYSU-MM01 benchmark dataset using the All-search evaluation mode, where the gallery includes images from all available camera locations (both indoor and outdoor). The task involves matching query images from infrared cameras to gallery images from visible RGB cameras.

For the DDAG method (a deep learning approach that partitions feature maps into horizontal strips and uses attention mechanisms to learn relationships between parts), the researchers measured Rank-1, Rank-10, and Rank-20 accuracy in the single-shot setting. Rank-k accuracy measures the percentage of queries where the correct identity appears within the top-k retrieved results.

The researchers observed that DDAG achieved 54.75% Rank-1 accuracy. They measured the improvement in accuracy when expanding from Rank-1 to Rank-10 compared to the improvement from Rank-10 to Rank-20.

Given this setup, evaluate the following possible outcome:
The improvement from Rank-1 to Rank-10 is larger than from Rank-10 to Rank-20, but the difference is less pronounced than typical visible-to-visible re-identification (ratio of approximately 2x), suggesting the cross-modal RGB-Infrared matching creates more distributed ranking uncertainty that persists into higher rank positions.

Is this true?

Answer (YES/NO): NO